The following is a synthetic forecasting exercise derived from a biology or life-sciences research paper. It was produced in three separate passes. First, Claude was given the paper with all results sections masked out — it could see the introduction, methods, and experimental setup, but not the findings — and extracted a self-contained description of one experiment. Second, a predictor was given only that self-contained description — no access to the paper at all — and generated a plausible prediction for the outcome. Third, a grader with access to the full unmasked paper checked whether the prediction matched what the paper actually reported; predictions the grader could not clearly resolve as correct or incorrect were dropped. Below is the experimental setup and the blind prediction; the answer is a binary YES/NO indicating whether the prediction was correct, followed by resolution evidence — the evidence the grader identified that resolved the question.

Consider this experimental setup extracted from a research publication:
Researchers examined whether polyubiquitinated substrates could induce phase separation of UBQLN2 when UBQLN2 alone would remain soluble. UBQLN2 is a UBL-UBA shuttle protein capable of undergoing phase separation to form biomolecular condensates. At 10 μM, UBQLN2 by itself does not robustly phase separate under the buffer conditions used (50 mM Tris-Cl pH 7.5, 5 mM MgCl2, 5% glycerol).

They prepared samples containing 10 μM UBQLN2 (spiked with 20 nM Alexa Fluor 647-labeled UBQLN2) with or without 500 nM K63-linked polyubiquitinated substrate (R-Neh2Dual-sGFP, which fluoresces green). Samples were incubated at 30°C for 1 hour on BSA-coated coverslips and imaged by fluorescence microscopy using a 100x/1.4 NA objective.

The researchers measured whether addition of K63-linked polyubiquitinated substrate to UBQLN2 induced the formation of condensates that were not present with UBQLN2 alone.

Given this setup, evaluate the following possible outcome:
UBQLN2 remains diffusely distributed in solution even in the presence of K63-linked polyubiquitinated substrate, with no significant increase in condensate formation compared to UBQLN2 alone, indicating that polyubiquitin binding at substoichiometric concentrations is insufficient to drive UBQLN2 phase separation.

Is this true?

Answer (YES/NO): NO